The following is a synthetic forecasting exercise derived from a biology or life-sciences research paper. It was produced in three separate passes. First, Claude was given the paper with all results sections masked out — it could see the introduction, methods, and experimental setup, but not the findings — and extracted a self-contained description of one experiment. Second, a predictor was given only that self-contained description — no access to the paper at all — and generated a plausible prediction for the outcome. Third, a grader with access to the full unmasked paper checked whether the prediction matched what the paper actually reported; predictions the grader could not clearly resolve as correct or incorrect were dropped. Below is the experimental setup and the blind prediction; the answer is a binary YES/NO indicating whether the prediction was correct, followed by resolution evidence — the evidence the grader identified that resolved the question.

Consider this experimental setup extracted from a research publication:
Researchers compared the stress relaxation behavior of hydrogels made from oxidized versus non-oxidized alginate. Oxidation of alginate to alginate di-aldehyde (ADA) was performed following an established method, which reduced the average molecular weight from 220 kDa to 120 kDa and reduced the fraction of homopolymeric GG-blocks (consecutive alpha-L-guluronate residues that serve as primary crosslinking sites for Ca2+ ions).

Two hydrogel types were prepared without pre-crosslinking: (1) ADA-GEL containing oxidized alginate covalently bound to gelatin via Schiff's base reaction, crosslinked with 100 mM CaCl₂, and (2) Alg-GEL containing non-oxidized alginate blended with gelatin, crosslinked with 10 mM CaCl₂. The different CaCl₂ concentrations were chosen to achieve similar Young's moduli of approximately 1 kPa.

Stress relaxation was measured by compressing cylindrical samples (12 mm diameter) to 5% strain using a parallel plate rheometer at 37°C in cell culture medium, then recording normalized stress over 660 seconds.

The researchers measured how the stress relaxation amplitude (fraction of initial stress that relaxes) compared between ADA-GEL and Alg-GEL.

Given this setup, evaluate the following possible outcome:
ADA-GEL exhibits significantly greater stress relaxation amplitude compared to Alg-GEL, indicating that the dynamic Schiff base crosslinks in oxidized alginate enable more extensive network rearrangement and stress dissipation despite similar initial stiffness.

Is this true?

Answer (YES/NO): YES